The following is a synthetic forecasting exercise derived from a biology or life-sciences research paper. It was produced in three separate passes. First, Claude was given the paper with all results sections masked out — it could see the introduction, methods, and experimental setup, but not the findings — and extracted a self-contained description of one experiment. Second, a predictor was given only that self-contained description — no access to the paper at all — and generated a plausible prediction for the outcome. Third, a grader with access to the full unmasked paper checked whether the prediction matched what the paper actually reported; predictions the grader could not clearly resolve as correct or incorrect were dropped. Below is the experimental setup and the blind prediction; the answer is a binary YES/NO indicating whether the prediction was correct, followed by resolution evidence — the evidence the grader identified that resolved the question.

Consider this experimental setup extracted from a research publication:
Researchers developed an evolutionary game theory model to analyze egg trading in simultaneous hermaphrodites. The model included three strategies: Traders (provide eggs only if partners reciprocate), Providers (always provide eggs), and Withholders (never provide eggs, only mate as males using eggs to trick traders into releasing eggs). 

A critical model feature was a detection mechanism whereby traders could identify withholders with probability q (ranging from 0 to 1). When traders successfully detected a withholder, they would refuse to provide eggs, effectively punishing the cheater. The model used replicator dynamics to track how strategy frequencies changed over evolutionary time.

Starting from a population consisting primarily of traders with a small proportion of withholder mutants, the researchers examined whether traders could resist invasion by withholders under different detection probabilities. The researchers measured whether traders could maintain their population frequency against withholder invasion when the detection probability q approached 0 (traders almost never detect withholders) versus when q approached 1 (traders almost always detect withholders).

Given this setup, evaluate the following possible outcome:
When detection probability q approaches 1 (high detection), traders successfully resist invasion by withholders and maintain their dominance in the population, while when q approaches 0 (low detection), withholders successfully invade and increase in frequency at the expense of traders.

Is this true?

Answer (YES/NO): YES